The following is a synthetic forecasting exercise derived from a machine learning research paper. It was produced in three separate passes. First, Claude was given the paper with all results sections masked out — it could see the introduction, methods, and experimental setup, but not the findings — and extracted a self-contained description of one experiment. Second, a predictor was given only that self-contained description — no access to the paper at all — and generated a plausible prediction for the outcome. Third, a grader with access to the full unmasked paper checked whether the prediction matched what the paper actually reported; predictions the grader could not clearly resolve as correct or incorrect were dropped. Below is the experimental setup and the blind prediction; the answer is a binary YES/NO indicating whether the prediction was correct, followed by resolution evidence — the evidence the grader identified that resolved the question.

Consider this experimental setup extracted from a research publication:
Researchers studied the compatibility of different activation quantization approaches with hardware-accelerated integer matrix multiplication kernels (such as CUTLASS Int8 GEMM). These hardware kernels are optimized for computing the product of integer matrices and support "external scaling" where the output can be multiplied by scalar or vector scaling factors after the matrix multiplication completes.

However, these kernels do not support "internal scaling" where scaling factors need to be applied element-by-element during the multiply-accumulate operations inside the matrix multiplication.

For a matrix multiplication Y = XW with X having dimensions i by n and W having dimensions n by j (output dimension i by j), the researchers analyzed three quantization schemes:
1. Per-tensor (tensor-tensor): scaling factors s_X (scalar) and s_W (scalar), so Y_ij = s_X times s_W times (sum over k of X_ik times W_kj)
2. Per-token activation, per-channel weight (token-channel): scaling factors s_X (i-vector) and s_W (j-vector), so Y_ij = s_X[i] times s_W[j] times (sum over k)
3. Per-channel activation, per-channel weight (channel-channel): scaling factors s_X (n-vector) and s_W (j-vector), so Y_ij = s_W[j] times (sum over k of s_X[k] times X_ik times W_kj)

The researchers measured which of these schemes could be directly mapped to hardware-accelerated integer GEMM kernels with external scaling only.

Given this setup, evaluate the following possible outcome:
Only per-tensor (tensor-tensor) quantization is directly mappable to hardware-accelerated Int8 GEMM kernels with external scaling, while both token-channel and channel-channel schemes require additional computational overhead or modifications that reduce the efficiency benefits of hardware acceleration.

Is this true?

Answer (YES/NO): NO